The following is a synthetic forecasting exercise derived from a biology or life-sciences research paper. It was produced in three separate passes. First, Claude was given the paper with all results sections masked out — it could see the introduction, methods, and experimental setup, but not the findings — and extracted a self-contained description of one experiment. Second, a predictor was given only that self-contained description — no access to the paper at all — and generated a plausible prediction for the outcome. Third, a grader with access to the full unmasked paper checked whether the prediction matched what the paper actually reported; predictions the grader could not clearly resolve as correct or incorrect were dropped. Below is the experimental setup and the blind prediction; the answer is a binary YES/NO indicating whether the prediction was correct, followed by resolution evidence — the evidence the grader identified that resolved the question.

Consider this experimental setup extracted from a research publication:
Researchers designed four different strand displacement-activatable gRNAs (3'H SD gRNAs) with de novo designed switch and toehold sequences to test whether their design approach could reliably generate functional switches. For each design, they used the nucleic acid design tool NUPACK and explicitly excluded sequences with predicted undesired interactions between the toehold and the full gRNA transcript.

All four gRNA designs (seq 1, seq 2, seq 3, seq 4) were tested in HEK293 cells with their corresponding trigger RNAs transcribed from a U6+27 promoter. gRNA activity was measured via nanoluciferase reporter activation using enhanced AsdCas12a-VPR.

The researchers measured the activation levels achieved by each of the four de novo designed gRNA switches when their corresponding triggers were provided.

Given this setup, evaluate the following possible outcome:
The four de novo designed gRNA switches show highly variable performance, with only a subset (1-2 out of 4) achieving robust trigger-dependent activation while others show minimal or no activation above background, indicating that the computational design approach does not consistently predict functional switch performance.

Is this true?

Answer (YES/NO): YES